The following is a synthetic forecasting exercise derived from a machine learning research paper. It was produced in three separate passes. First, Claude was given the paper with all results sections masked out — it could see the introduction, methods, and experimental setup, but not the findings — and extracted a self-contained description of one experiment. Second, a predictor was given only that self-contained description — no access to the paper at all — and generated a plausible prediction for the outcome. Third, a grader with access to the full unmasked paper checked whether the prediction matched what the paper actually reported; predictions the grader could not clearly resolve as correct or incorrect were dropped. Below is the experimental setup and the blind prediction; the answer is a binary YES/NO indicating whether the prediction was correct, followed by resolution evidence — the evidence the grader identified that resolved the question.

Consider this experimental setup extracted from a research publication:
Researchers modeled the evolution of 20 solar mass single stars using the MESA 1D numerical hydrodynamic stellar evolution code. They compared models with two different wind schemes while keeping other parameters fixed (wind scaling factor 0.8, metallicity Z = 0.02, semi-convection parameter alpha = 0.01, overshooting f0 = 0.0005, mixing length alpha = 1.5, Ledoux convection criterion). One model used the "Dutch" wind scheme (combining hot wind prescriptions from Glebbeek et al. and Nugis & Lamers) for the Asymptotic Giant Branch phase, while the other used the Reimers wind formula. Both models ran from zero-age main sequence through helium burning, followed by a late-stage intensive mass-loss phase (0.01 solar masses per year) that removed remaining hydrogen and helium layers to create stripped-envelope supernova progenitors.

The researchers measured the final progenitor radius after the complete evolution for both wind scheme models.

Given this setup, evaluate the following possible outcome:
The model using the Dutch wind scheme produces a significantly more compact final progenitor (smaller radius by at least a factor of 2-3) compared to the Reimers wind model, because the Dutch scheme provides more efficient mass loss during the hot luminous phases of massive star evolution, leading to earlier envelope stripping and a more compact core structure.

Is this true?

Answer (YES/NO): NO